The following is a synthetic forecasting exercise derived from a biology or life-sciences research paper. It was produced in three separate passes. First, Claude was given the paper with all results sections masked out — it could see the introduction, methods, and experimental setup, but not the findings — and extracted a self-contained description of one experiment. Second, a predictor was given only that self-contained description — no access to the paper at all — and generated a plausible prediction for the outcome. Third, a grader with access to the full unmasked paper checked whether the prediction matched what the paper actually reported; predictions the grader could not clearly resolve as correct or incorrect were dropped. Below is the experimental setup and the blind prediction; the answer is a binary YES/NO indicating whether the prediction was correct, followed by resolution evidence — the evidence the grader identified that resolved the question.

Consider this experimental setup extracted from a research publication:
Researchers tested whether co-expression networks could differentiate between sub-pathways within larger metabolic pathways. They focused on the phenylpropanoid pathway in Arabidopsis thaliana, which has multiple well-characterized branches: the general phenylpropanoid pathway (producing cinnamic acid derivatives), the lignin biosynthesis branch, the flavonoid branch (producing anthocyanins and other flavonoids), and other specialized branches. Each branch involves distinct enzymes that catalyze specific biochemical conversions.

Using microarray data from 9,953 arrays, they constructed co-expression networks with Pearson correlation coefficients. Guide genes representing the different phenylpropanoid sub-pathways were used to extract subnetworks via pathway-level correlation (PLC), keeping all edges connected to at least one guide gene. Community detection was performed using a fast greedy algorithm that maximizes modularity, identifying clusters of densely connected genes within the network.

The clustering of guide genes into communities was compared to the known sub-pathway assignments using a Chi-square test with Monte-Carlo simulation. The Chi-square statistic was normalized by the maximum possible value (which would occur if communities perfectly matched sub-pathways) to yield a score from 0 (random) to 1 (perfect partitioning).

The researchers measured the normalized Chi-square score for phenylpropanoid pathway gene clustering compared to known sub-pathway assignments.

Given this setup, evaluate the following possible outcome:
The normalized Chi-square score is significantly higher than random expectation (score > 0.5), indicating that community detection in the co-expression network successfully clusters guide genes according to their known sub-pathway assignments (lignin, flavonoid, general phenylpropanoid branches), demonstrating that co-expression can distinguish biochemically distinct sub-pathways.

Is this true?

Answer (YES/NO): NO